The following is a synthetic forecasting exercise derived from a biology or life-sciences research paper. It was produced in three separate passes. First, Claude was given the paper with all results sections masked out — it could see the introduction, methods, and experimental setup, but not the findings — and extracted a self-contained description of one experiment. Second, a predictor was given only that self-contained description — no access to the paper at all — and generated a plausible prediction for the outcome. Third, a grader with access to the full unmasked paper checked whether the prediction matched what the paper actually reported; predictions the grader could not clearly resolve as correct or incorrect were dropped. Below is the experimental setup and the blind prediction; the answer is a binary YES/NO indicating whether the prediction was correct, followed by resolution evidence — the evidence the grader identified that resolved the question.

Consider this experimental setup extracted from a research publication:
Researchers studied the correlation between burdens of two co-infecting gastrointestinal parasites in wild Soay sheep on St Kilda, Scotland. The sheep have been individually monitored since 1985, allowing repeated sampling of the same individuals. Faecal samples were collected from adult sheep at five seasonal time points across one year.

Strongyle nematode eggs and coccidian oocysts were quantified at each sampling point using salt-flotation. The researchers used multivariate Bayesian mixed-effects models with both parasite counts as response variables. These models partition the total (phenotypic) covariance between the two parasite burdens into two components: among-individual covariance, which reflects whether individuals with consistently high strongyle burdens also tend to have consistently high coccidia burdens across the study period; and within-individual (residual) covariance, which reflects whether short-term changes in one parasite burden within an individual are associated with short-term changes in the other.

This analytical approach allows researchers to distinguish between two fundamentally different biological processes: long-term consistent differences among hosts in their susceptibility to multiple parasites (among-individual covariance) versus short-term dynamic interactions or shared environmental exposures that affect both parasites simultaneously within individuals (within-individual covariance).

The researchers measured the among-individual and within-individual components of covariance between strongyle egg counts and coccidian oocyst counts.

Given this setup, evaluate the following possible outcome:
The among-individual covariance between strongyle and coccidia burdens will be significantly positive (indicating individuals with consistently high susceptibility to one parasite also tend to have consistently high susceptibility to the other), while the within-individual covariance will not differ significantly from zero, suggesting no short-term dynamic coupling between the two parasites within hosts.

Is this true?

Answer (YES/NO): NO